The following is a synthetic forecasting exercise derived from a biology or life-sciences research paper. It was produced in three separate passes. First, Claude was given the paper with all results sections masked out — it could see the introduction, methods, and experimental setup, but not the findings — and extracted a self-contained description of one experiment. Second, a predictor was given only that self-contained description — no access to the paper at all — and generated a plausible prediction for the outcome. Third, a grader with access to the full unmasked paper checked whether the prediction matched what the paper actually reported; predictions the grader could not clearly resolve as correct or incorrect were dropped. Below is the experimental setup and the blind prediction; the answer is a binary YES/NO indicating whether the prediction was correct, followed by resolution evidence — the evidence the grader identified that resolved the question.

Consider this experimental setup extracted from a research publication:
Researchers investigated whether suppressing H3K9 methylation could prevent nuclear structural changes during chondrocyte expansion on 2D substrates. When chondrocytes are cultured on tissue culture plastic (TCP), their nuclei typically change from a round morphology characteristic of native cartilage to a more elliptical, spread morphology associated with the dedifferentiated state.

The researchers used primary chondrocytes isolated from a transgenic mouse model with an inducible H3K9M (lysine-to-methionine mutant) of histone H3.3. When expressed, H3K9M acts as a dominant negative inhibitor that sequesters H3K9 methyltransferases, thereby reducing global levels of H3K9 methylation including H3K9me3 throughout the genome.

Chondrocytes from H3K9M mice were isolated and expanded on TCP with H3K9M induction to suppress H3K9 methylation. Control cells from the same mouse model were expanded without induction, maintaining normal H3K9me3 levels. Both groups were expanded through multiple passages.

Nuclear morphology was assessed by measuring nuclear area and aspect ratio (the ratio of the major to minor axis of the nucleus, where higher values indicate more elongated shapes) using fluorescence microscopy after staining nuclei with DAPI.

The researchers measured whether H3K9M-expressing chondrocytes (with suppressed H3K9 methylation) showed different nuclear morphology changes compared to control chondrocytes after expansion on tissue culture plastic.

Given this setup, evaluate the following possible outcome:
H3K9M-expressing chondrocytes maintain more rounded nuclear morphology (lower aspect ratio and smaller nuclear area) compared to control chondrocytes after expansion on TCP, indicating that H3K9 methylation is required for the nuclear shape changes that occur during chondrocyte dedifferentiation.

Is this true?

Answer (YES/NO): NO